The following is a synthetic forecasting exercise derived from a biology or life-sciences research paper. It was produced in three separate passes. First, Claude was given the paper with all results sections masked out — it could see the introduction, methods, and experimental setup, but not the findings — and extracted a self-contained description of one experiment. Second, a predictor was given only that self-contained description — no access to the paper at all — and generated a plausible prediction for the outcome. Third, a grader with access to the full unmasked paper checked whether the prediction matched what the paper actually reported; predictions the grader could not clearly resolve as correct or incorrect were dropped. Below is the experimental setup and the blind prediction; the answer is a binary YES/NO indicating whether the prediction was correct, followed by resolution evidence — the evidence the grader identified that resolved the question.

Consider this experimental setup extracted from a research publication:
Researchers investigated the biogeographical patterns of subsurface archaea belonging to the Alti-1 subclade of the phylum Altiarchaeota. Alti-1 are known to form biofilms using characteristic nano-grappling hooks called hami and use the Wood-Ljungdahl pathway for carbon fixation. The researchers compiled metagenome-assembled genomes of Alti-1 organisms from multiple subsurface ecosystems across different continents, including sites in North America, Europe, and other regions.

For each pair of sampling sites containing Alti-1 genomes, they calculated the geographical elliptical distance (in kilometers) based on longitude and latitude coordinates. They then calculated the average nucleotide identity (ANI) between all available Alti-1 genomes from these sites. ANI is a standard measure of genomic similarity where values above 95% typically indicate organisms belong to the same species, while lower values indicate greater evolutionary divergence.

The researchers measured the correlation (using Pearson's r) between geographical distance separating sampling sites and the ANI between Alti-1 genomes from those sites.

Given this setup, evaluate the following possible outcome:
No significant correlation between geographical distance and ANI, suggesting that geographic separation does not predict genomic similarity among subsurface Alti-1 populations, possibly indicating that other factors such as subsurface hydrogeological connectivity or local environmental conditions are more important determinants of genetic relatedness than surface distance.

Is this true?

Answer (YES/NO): NO